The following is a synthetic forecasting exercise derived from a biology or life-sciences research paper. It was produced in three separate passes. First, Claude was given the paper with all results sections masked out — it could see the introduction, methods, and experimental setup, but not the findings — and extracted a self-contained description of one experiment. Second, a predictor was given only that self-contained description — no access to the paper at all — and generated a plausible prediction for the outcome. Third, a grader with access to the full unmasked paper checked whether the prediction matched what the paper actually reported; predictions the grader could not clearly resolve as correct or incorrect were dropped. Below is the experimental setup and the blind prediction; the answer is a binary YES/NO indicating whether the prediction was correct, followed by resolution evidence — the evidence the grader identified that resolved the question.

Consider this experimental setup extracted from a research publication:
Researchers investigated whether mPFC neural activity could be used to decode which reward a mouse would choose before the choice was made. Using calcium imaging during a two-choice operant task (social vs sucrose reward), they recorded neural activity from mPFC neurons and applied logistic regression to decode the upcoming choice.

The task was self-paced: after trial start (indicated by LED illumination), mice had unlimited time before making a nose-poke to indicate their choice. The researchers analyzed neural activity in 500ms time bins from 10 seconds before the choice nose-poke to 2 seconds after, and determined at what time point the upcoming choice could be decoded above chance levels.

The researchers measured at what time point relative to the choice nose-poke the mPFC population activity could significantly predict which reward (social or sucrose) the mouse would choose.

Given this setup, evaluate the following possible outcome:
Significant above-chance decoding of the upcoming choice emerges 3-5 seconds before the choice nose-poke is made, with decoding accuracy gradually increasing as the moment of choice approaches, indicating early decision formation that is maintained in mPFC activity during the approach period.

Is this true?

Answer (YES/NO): NO